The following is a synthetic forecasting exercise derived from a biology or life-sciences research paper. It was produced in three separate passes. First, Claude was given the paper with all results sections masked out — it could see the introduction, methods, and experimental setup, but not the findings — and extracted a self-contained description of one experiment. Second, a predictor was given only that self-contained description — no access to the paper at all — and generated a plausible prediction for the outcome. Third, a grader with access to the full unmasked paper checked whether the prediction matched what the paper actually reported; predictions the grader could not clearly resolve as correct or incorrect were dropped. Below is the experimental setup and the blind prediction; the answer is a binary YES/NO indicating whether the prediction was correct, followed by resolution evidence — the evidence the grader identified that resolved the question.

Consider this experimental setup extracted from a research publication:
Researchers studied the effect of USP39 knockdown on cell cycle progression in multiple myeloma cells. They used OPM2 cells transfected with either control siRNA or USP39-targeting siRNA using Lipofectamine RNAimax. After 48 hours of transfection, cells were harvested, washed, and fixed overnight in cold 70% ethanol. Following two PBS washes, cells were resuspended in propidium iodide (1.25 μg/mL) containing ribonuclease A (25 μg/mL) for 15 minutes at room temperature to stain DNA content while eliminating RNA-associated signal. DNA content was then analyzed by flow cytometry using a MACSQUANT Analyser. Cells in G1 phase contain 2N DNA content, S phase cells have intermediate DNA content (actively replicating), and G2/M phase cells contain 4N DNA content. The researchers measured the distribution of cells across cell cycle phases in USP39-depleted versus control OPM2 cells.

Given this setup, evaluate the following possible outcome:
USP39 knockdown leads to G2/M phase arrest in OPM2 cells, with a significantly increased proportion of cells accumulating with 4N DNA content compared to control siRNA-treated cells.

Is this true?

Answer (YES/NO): YES